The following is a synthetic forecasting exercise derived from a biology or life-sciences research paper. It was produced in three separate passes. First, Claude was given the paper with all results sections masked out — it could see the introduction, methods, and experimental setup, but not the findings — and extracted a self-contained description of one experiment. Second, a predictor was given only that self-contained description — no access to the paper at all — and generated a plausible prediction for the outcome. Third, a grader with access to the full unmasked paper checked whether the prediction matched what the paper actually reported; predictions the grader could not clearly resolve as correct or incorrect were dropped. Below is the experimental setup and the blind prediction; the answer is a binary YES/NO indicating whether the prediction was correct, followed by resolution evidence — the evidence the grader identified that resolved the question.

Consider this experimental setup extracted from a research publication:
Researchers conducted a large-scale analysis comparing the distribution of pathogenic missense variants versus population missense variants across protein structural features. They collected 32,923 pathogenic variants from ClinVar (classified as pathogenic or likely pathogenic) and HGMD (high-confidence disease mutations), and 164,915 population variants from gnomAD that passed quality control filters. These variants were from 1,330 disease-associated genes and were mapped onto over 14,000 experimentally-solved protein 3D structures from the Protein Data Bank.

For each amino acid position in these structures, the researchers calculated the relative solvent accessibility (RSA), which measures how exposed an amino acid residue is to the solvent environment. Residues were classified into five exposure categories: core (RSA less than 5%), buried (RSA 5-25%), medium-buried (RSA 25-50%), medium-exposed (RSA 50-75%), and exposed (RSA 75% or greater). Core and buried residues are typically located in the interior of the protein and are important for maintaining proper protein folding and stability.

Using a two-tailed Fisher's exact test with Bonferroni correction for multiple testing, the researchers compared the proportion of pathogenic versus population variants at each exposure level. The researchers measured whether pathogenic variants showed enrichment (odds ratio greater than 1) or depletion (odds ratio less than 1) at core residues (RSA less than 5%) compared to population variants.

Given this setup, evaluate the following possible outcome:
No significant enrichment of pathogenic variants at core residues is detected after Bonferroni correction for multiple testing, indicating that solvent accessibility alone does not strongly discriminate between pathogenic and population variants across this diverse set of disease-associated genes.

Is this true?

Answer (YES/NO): NO